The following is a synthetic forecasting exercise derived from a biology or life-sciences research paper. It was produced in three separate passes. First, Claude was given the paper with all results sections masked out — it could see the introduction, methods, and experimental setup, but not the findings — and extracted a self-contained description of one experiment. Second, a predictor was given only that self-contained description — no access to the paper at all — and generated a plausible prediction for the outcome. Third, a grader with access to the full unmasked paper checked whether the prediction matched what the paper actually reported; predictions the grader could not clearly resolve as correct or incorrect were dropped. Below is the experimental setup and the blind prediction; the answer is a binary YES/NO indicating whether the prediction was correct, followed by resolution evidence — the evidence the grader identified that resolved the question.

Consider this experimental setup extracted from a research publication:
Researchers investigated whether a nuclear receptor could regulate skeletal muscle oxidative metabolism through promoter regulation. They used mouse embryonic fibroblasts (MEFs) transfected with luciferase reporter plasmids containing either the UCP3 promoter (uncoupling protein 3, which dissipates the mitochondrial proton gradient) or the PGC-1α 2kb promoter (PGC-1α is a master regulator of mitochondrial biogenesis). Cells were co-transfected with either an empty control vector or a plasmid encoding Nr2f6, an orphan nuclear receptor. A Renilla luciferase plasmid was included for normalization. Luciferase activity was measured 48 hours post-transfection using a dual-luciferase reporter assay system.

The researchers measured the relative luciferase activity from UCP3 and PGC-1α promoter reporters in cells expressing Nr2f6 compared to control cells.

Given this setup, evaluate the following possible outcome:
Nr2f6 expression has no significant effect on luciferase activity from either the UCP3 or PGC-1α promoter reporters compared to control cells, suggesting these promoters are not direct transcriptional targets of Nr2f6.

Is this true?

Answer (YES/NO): NO